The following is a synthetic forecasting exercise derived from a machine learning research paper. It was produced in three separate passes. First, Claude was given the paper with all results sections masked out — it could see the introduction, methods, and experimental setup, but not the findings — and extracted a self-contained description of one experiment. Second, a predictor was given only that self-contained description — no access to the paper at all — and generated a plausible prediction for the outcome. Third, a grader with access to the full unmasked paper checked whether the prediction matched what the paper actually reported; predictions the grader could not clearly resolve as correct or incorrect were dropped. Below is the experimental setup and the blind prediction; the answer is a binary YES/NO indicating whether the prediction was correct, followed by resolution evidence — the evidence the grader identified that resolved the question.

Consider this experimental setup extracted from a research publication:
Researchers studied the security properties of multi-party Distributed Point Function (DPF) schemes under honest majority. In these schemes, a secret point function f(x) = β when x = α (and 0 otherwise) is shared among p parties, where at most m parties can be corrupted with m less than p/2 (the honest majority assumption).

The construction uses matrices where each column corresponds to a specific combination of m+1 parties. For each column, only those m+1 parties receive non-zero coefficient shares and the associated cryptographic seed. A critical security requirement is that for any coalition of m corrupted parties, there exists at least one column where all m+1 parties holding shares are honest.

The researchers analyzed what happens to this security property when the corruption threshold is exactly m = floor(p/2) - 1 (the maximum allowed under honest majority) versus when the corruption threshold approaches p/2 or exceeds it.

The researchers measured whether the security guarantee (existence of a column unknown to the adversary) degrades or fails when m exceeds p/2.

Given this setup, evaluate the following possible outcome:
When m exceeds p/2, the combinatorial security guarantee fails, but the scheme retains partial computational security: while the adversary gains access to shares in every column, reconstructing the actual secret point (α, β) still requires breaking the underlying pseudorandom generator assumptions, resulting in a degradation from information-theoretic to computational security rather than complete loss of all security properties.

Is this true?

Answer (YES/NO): NO